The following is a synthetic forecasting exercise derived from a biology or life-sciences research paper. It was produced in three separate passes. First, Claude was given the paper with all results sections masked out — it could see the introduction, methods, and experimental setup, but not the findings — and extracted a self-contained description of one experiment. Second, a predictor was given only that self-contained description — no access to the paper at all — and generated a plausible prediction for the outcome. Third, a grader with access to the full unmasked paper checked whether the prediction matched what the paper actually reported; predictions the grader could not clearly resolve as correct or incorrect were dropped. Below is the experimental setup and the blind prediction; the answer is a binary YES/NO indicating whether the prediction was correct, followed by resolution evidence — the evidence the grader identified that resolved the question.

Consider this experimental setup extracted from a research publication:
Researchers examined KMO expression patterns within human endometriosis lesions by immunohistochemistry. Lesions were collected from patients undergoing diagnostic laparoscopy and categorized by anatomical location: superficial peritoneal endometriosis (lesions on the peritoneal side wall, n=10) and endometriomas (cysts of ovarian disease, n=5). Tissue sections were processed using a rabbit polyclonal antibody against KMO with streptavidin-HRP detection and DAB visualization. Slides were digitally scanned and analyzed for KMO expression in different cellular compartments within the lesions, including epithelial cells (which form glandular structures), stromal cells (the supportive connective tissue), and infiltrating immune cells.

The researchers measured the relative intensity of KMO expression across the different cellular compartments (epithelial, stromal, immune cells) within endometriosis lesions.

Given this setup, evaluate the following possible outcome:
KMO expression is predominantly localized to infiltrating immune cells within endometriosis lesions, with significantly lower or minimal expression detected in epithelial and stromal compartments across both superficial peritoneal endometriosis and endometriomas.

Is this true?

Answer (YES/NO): NO